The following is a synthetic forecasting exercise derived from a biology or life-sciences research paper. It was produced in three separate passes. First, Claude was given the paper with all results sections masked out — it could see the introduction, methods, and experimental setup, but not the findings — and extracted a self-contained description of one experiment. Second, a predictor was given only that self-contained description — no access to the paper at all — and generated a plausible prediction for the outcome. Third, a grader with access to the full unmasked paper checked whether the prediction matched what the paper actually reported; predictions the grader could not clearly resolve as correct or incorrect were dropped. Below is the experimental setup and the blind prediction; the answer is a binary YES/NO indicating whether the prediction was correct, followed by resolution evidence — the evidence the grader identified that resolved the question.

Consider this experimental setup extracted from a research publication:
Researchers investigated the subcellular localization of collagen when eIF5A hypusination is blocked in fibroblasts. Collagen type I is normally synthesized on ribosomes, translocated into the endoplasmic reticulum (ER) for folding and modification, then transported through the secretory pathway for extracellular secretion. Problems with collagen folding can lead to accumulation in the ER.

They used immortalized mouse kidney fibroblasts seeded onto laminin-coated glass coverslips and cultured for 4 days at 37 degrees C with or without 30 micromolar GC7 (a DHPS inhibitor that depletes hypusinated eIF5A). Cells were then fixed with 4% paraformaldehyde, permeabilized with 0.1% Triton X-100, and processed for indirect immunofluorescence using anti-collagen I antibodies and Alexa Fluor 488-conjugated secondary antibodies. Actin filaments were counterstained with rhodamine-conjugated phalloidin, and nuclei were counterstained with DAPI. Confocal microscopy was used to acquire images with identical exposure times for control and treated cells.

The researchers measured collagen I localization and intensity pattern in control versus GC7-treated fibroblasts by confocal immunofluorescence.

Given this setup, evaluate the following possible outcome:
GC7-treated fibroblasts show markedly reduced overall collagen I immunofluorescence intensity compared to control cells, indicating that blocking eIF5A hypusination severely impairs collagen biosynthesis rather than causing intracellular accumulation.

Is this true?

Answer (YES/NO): NO